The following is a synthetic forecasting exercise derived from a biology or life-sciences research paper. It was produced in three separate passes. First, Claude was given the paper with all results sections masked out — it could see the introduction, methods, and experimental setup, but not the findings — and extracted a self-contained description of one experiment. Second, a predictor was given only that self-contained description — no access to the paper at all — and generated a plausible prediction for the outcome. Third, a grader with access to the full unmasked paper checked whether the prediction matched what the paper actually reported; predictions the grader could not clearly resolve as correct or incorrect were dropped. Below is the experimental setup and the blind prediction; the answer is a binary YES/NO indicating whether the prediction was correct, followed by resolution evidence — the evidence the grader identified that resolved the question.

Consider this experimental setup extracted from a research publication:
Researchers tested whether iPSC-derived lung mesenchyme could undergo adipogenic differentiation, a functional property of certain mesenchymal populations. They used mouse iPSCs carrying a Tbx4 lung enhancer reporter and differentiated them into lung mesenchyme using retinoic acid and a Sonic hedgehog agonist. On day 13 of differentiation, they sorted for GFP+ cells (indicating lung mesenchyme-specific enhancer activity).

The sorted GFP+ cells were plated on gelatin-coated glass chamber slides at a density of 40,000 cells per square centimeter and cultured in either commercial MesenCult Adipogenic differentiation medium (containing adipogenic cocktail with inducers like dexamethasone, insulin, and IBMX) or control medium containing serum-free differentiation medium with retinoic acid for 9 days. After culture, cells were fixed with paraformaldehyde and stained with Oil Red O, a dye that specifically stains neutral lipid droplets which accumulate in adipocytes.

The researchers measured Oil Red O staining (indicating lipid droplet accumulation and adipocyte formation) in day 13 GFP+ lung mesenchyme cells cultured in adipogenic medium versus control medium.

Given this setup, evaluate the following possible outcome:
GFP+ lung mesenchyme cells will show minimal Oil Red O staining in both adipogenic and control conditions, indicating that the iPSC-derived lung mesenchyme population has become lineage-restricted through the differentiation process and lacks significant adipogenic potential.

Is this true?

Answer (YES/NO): NO